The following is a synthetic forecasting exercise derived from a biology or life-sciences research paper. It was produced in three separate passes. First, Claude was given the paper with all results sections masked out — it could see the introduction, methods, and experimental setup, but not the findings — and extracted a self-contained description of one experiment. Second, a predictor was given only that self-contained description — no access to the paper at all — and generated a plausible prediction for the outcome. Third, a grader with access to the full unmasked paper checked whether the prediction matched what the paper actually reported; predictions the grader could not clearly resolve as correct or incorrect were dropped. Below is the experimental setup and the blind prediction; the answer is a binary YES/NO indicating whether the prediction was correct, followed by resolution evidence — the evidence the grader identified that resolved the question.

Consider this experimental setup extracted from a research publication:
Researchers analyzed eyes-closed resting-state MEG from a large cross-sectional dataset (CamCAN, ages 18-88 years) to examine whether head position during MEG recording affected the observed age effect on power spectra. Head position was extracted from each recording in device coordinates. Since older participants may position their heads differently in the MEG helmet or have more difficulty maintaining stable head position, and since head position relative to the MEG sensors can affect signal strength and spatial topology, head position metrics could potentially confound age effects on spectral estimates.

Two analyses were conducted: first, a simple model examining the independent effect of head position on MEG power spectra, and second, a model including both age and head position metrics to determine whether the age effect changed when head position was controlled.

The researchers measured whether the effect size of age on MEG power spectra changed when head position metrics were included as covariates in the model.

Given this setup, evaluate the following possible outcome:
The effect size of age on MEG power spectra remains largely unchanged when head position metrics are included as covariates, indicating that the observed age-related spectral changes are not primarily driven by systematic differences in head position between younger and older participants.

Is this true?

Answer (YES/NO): YES